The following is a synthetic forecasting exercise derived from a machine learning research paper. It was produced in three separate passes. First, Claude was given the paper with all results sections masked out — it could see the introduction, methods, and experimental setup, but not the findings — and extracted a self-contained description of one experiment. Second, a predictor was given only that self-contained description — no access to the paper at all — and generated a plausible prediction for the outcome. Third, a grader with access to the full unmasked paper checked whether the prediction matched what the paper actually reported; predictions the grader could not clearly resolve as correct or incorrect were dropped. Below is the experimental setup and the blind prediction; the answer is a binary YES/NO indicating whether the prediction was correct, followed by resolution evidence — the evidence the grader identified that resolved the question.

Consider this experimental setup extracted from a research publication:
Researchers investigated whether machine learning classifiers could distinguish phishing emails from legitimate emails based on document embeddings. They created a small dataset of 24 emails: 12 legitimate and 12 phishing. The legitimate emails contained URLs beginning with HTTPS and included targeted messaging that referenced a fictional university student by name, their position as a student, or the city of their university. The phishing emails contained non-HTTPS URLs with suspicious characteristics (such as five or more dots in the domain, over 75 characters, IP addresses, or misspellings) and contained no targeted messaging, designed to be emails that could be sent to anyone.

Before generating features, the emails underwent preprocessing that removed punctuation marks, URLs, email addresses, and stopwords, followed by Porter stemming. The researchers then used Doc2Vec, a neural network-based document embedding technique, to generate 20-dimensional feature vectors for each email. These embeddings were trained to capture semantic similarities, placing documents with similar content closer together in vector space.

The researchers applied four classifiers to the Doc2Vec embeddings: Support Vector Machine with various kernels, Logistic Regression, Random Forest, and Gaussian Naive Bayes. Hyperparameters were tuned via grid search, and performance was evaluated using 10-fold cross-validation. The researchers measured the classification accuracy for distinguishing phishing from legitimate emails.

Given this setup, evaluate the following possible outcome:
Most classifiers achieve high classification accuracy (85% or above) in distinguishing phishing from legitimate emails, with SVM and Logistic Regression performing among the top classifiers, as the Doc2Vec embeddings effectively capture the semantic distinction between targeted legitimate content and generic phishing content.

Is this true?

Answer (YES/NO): NO